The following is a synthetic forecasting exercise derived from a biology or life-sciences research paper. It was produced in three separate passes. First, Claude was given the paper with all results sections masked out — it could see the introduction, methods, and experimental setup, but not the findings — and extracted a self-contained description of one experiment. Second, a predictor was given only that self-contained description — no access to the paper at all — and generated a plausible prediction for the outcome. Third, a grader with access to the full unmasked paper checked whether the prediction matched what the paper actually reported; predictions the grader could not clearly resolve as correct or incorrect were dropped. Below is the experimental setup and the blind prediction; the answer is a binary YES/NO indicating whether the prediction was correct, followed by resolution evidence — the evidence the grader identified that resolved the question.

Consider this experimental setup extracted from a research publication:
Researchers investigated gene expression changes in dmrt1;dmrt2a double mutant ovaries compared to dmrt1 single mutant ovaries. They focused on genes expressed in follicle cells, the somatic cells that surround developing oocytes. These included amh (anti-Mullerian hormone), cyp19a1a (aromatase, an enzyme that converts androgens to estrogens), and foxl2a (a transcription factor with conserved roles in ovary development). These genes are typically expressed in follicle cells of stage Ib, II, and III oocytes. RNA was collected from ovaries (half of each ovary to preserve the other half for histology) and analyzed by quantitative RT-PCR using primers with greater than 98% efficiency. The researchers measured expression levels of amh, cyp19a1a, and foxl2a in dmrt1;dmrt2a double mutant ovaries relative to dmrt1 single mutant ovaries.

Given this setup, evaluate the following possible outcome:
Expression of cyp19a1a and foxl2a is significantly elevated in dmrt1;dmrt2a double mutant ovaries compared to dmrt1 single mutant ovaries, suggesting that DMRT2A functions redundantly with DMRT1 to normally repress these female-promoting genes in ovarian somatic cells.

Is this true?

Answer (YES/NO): NO